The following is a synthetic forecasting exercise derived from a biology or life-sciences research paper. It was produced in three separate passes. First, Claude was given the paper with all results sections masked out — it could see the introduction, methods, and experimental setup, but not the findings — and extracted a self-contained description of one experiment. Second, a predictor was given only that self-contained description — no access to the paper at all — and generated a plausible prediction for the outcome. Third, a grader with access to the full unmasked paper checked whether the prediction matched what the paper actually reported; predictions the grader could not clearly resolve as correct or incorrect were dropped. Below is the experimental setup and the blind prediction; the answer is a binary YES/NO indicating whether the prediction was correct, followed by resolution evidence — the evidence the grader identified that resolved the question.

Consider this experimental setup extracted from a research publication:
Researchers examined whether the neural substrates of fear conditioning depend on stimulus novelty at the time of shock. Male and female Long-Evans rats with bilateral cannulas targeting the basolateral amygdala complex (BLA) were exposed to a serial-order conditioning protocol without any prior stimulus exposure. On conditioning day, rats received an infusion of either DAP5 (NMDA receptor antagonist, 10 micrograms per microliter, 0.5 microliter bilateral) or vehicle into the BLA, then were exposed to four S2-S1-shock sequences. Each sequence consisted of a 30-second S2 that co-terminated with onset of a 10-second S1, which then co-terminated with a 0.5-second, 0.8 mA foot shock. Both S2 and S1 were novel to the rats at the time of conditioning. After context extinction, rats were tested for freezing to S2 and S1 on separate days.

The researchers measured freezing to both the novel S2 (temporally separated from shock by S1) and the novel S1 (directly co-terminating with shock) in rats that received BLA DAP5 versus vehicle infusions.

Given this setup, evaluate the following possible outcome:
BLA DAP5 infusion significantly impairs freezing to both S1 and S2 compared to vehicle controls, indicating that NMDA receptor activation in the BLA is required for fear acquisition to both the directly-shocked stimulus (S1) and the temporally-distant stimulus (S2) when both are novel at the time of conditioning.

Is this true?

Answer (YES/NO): YES